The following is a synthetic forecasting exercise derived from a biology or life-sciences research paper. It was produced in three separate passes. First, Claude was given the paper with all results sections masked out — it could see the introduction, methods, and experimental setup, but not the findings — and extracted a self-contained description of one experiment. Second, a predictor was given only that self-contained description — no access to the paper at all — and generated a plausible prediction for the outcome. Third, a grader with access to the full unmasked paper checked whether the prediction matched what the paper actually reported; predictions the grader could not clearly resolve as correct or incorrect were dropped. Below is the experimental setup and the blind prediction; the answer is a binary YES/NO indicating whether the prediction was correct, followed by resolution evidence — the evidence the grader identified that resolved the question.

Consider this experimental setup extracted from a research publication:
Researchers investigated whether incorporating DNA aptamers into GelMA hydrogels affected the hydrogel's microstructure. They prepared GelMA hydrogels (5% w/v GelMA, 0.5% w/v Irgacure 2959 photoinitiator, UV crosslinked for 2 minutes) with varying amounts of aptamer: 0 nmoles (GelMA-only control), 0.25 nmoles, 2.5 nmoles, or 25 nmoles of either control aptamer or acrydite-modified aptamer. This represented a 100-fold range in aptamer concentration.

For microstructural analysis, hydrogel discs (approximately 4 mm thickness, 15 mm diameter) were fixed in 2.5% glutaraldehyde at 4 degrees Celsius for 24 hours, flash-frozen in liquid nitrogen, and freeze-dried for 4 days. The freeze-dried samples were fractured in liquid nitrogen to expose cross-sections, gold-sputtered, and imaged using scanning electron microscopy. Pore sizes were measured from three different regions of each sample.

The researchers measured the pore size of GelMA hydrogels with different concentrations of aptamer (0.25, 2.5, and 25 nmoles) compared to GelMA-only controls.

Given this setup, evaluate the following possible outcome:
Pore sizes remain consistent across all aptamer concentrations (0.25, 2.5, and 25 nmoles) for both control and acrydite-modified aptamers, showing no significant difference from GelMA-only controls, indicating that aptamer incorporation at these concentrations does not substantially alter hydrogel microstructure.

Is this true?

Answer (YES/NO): NO